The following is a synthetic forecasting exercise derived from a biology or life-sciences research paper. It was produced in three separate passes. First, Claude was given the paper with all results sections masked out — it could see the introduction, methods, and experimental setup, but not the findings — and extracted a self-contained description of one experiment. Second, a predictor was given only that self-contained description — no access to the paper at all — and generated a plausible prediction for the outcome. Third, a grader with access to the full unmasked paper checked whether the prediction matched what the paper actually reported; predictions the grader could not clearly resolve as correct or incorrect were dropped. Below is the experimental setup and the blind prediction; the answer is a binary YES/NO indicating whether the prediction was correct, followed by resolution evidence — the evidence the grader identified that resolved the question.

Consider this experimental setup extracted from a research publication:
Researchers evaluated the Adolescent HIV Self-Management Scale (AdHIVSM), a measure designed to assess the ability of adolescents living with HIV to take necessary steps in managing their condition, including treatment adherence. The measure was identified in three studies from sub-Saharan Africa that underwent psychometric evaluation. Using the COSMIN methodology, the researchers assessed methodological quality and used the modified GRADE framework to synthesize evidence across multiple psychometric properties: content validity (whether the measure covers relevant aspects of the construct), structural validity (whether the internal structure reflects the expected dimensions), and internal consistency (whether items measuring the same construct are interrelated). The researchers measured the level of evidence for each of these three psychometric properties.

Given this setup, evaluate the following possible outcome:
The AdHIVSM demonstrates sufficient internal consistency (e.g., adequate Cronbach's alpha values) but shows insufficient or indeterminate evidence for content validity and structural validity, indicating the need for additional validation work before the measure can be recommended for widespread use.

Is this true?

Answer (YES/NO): NO